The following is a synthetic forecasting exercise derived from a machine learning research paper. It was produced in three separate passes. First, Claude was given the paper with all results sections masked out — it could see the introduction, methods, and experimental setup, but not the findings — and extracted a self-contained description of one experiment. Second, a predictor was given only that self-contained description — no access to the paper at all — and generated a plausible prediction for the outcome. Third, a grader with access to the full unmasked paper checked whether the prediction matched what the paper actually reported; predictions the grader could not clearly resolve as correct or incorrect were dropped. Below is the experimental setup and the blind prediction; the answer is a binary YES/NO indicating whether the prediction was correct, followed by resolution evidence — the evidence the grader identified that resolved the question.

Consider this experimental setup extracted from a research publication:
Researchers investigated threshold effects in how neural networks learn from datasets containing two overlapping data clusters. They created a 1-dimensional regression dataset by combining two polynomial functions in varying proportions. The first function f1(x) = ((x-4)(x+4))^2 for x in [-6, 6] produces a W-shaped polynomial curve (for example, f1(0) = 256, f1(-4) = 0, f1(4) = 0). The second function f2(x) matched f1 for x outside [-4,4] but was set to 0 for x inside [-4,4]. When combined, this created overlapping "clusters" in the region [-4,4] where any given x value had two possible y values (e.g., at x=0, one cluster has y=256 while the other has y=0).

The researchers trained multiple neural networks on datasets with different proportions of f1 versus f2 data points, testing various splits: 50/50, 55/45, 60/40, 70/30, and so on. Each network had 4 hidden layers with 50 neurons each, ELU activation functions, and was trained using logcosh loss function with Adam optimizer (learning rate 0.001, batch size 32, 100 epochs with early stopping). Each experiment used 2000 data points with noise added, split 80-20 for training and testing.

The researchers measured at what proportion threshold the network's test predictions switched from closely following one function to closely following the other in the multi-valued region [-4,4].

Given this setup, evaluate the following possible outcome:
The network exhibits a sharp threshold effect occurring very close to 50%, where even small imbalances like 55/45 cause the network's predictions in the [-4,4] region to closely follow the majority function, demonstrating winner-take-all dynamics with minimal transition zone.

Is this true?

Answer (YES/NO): NO